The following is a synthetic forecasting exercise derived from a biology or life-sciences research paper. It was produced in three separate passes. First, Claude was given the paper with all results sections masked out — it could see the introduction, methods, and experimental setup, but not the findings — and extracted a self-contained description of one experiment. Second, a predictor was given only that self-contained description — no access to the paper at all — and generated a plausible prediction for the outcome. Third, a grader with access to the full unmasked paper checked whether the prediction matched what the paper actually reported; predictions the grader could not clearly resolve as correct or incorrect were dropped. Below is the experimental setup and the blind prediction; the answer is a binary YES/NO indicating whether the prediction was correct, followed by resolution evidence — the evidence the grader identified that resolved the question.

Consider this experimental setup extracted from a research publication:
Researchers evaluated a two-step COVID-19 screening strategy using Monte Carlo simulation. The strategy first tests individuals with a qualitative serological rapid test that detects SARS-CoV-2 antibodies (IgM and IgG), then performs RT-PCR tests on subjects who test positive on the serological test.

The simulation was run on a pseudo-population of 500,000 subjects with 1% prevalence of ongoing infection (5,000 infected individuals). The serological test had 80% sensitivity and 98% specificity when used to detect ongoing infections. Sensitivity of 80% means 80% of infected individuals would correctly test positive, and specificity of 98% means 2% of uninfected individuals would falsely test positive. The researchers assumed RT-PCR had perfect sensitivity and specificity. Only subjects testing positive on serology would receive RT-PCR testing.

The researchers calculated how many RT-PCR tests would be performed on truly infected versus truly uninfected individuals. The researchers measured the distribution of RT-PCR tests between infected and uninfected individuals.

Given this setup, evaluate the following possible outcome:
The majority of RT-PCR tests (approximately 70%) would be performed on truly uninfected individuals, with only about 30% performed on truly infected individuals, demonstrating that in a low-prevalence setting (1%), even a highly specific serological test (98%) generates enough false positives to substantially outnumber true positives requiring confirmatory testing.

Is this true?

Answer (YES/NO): YES